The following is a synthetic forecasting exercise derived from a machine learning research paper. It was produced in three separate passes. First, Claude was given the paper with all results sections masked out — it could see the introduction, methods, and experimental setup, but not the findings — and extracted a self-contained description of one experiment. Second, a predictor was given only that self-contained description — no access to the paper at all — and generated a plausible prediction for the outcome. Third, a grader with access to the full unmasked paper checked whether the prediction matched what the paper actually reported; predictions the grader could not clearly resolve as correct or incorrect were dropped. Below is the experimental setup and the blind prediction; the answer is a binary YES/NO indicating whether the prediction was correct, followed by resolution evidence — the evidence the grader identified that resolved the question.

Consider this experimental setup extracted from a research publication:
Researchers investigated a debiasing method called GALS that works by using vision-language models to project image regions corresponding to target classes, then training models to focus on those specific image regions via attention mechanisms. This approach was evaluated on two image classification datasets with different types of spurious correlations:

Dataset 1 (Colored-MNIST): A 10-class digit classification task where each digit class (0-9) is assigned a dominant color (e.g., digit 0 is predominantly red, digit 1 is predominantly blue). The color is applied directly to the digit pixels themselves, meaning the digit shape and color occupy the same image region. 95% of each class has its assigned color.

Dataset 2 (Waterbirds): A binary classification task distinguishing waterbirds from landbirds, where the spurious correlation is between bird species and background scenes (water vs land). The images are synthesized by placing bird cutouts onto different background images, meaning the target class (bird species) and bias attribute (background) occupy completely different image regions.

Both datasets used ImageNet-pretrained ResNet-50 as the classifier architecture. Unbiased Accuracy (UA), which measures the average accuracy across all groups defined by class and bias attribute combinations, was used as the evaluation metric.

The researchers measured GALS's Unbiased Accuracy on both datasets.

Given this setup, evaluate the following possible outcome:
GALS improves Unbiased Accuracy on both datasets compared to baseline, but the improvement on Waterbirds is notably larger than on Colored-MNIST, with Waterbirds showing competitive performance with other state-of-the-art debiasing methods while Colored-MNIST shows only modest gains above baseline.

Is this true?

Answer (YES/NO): NO